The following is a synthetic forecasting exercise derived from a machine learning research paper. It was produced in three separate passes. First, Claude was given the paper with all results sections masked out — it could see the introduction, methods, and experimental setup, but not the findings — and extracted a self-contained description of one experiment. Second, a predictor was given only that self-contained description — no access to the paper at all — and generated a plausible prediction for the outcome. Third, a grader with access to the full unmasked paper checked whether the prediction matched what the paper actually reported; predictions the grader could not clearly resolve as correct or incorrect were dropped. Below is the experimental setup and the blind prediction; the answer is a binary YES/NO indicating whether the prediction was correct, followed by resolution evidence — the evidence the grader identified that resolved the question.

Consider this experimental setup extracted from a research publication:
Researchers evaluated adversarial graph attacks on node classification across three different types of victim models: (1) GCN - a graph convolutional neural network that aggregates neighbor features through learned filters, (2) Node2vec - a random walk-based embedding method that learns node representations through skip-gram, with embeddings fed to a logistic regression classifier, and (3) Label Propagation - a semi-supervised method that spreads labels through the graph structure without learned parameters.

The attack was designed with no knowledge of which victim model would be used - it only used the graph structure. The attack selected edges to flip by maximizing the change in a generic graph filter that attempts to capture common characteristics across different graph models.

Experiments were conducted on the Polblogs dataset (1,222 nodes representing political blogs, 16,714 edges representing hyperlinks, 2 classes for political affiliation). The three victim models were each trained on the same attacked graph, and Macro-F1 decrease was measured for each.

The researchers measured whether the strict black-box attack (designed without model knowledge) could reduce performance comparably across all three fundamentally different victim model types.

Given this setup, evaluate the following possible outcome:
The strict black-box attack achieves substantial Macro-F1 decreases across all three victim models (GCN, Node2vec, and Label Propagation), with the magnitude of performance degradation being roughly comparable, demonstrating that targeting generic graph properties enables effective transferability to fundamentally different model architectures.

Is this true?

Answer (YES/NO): NO